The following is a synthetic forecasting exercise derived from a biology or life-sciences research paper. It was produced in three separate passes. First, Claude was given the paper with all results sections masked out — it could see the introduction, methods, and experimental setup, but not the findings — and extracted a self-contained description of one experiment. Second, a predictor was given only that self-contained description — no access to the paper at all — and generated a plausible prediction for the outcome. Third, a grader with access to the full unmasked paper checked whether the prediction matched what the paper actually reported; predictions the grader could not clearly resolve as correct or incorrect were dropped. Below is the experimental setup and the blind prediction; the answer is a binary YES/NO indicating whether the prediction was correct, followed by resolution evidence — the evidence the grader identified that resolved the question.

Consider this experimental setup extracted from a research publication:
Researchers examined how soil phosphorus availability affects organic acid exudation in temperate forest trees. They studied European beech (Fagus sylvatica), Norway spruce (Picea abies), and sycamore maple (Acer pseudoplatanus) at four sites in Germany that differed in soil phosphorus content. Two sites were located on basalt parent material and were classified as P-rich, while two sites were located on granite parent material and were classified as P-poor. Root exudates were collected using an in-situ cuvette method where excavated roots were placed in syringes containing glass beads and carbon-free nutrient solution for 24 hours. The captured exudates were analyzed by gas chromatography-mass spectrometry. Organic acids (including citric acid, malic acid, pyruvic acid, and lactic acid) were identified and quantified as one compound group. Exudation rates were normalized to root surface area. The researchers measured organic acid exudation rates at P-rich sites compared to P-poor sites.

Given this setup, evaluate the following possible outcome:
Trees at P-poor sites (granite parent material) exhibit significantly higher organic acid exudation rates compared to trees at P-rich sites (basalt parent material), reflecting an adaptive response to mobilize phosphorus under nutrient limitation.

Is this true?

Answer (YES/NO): NO